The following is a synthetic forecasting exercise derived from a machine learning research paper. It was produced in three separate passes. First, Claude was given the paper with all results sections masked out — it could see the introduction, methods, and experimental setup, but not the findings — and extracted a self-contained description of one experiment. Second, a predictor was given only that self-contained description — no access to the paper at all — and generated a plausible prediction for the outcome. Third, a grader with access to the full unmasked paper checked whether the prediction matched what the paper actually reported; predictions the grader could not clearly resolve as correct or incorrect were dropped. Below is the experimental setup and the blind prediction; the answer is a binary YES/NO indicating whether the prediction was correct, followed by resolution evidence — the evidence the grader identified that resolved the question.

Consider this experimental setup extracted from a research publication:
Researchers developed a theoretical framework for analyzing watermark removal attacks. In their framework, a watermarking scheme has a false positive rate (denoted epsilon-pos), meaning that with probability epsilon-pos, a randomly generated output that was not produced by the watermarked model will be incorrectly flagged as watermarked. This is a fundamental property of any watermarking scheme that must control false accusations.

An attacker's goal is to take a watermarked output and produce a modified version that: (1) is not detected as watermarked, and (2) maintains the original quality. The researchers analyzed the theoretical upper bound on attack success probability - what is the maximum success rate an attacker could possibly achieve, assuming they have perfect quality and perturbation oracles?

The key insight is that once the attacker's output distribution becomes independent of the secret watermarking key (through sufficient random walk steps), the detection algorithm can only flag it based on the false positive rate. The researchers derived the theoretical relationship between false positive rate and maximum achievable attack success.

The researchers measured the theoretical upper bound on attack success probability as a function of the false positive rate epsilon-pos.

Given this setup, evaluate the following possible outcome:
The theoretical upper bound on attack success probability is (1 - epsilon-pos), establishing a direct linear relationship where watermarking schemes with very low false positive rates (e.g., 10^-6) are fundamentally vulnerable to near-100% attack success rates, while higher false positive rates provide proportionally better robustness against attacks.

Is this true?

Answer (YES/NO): YES